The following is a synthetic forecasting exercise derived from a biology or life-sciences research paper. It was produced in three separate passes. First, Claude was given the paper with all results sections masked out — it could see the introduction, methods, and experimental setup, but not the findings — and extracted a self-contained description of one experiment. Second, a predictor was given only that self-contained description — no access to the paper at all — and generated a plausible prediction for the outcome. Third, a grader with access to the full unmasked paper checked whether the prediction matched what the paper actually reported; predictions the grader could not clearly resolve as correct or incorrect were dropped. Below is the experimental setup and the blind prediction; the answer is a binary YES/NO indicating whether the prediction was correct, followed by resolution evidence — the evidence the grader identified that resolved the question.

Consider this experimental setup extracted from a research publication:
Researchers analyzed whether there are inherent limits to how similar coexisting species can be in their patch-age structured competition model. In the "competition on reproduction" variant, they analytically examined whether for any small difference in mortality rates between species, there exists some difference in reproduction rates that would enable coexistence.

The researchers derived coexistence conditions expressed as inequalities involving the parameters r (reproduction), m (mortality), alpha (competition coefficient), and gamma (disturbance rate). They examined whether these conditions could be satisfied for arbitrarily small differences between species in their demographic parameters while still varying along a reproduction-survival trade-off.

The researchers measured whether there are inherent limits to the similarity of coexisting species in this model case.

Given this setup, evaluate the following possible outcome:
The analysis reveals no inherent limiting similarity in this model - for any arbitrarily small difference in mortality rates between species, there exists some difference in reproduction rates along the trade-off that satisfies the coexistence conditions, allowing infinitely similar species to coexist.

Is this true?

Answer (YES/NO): YES